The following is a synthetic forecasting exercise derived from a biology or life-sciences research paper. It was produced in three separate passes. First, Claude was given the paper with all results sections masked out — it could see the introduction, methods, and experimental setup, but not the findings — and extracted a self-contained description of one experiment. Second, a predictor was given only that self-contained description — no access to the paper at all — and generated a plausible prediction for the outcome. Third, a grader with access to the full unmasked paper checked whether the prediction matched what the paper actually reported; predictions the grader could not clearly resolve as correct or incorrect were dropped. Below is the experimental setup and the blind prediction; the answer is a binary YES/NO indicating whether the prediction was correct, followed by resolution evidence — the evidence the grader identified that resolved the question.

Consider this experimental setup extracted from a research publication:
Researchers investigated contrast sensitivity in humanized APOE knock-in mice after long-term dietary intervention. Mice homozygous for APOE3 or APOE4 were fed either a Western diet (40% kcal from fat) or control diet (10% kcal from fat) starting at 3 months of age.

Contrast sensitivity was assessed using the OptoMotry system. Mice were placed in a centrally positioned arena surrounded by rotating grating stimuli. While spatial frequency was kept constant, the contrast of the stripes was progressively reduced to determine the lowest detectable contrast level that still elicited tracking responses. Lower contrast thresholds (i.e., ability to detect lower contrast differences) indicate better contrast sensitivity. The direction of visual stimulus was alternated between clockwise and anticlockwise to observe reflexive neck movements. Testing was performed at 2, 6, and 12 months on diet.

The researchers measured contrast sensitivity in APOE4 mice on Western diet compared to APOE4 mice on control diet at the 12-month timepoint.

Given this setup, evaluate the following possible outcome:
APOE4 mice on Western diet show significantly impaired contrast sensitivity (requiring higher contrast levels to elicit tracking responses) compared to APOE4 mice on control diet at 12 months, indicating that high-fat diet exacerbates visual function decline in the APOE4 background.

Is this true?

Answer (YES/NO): YES